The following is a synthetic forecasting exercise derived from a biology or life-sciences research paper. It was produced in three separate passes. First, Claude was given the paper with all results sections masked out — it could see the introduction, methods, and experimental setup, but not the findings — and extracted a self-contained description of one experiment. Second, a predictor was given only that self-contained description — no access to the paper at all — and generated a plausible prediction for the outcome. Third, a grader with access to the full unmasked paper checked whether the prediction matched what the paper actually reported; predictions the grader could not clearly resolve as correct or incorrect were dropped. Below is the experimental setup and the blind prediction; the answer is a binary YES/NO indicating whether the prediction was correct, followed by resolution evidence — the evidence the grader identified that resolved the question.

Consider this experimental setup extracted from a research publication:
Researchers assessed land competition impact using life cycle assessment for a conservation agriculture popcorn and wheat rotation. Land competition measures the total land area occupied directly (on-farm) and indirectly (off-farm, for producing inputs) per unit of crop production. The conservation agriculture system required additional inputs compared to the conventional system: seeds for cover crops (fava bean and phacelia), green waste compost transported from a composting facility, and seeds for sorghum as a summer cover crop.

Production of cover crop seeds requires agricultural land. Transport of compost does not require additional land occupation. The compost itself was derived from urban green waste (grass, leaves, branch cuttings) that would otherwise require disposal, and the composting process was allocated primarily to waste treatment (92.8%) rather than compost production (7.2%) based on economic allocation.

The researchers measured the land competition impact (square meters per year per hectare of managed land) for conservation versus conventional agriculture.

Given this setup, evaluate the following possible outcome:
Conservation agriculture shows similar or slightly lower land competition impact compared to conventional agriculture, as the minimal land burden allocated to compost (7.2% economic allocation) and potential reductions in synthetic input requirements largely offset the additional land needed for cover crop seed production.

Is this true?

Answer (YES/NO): NO